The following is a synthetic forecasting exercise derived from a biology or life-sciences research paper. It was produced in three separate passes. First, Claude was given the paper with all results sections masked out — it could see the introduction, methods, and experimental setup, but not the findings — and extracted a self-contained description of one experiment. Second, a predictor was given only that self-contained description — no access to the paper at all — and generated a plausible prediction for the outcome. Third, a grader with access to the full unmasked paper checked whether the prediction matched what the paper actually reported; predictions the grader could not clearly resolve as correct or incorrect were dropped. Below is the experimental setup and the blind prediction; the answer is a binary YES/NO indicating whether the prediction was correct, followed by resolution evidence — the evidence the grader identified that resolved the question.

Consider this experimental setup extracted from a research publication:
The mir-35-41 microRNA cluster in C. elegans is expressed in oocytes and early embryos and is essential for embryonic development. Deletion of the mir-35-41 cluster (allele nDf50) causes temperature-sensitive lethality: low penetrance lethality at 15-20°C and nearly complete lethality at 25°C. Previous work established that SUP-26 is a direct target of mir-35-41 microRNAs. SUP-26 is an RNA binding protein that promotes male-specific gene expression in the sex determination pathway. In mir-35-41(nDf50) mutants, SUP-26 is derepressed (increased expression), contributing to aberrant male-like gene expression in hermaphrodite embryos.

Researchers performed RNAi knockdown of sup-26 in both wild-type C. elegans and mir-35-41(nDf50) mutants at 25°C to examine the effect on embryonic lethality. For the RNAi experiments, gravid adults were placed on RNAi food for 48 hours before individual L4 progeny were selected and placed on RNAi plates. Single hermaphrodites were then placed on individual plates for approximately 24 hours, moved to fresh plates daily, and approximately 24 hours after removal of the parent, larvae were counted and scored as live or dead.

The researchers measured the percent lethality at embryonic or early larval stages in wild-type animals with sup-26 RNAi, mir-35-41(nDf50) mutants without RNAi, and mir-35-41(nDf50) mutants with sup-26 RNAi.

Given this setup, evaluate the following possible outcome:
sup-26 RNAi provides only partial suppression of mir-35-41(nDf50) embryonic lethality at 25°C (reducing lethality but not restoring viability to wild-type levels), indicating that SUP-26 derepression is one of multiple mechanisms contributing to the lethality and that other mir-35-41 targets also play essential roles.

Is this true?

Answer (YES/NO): NO